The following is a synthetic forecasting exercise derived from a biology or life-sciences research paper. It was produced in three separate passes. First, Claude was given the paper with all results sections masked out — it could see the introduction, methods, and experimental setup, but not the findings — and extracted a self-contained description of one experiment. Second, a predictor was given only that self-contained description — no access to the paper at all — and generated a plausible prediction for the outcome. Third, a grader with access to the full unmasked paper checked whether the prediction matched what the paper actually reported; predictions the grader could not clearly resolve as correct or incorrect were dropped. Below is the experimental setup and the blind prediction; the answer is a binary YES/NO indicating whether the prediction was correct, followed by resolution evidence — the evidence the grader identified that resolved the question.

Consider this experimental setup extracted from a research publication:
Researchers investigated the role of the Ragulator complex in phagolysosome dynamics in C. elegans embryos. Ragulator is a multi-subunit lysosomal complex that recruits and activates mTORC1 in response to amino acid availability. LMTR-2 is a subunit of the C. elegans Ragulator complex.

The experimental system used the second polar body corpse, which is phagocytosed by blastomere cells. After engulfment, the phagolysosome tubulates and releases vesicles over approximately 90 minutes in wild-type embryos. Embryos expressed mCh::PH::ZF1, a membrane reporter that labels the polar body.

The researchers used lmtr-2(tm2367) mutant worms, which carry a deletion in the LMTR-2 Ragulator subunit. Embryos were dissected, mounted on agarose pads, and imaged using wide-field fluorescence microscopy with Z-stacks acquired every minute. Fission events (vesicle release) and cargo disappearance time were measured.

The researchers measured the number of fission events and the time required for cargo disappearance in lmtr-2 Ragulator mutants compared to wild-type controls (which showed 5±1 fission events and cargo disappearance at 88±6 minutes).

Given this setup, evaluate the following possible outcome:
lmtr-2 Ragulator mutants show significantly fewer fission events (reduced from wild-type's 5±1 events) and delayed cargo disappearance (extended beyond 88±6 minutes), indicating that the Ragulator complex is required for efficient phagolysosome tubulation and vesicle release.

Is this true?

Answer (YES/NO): YES